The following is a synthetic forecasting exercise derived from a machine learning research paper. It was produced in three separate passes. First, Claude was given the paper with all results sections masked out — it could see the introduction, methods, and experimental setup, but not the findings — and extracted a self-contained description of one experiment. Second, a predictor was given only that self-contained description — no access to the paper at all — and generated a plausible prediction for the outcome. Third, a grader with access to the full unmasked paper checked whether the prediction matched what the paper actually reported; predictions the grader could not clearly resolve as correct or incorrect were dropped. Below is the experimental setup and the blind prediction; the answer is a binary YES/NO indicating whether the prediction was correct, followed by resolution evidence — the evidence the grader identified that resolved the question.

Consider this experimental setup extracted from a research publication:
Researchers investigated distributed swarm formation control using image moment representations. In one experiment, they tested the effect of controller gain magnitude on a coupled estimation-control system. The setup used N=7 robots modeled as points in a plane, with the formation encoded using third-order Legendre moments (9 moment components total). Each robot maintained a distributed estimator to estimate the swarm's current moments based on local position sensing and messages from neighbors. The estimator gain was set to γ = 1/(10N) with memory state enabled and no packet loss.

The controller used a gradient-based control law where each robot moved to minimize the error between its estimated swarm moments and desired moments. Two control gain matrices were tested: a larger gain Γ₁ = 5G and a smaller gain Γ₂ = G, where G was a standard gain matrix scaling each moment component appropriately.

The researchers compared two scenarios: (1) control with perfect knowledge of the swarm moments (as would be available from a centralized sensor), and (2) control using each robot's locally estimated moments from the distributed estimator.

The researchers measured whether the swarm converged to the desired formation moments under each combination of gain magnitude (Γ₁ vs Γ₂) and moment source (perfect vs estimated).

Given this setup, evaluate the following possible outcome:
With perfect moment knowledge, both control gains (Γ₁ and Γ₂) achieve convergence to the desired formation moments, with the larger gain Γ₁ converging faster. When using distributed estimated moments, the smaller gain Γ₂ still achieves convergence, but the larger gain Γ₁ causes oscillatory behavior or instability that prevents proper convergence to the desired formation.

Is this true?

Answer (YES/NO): YES